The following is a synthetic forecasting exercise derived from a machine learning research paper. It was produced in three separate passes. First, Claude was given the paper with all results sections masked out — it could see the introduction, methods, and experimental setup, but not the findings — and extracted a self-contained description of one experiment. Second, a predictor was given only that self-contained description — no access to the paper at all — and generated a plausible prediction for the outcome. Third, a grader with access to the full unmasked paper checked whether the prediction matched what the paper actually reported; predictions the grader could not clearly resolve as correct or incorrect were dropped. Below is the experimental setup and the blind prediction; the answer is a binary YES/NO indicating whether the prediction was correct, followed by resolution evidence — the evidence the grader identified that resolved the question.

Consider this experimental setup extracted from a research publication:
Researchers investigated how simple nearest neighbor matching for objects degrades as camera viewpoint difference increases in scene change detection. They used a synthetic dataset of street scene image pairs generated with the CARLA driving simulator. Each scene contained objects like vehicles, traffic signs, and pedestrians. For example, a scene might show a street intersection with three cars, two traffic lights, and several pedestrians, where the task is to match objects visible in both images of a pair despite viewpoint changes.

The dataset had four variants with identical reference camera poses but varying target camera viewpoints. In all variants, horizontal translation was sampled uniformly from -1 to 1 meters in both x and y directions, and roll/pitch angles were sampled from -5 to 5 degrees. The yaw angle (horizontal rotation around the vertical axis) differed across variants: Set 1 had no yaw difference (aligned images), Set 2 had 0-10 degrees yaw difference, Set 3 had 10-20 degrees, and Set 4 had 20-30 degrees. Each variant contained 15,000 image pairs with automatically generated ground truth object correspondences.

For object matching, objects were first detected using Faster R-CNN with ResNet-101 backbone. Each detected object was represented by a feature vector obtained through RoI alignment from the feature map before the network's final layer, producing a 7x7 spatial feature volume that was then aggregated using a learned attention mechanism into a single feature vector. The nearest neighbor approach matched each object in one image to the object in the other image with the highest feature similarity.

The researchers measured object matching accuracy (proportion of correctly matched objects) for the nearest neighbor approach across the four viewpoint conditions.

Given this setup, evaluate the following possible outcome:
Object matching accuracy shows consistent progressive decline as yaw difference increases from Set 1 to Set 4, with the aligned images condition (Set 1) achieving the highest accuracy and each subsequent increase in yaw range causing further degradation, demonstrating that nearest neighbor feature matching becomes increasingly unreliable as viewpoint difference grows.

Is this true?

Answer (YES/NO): NO